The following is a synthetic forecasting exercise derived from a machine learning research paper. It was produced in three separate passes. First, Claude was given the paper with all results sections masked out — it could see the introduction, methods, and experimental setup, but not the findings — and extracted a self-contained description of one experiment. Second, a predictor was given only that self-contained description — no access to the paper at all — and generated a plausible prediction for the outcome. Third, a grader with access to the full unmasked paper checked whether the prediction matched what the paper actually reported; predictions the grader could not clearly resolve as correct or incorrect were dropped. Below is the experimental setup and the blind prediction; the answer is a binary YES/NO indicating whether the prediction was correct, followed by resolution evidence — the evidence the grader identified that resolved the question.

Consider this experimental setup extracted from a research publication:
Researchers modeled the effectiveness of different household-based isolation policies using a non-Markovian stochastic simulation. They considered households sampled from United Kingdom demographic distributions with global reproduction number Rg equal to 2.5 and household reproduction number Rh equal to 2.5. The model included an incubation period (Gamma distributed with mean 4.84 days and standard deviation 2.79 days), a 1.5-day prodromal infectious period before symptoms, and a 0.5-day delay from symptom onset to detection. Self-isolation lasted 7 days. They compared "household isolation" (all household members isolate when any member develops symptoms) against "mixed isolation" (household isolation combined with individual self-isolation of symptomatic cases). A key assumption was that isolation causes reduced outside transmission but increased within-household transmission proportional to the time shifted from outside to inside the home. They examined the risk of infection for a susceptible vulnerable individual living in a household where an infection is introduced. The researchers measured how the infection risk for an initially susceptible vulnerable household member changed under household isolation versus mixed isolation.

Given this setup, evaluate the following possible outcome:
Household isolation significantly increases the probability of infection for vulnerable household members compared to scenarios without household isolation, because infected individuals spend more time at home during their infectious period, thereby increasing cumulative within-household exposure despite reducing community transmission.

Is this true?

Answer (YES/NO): YES